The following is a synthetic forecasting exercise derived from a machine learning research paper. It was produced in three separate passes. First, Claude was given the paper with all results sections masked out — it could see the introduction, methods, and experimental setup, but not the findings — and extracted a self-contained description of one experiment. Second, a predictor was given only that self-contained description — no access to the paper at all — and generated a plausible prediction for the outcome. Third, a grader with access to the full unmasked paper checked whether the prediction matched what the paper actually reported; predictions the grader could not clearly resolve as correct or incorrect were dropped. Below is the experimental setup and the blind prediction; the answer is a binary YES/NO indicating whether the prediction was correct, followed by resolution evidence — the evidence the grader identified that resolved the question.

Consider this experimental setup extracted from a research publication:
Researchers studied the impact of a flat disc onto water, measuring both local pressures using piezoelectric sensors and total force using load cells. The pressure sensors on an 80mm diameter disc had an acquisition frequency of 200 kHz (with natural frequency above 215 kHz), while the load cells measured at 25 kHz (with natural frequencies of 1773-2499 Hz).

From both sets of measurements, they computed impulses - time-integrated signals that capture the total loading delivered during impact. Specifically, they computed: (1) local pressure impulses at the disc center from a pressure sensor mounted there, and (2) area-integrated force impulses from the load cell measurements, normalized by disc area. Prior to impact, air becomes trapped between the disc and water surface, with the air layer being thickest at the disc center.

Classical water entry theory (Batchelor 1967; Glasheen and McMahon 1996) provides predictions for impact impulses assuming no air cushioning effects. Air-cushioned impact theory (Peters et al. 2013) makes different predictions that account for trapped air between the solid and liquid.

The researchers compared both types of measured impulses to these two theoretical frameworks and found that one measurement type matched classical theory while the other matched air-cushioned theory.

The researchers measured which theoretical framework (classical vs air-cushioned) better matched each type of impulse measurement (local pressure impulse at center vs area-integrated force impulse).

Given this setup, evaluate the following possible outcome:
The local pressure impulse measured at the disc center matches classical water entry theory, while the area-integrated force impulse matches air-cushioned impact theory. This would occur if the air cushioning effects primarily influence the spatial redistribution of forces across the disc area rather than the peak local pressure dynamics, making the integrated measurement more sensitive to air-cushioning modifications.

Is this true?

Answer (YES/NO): NO